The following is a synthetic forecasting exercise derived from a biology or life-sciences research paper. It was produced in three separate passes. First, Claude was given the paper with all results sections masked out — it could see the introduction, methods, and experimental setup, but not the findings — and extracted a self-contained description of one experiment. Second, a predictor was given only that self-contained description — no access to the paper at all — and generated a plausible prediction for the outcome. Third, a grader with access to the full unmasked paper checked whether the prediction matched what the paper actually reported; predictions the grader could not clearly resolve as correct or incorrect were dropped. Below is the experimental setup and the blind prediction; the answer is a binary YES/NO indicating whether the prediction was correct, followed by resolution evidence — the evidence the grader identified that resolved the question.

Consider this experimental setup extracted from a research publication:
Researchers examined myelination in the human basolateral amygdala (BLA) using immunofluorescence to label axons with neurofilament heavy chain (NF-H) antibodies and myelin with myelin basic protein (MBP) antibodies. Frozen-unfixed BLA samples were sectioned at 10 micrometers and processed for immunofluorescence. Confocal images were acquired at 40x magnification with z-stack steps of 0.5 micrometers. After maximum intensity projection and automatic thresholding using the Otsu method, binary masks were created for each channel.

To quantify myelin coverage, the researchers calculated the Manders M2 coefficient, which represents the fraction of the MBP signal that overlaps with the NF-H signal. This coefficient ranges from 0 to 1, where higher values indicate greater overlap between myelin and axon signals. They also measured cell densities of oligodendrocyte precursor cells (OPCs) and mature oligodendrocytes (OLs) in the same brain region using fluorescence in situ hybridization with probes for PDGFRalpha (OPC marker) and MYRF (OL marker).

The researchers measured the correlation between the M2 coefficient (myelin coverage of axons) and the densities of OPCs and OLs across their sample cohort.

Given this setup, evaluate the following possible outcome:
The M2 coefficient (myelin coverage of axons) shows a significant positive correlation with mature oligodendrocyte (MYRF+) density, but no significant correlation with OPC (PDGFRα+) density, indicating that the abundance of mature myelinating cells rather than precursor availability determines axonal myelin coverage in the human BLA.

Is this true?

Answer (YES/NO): YES